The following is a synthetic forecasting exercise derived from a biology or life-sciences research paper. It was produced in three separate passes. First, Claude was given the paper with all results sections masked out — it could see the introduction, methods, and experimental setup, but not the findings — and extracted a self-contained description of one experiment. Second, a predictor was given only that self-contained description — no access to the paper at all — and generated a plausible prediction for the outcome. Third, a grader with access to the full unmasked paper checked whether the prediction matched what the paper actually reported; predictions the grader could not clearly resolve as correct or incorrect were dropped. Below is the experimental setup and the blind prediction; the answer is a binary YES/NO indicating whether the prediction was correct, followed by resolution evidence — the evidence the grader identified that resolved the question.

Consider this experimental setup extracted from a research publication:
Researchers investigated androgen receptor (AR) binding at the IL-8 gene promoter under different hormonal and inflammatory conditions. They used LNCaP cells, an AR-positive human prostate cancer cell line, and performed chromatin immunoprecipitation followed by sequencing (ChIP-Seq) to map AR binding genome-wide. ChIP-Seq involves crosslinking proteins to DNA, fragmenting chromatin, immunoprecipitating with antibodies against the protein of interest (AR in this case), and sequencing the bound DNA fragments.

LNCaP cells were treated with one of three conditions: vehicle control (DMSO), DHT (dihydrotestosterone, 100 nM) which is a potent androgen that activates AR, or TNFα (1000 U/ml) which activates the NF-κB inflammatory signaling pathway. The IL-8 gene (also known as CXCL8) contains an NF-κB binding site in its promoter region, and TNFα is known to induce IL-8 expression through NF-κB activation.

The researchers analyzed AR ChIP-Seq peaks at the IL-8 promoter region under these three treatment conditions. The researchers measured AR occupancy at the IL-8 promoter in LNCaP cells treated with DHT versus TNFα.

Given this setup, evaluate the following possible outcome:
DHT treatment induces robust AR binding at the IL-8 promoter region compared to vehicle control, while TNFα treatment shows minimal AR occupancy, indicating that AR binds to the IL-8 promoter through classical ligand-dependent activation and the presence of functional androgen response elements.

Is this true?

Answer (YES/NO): NO